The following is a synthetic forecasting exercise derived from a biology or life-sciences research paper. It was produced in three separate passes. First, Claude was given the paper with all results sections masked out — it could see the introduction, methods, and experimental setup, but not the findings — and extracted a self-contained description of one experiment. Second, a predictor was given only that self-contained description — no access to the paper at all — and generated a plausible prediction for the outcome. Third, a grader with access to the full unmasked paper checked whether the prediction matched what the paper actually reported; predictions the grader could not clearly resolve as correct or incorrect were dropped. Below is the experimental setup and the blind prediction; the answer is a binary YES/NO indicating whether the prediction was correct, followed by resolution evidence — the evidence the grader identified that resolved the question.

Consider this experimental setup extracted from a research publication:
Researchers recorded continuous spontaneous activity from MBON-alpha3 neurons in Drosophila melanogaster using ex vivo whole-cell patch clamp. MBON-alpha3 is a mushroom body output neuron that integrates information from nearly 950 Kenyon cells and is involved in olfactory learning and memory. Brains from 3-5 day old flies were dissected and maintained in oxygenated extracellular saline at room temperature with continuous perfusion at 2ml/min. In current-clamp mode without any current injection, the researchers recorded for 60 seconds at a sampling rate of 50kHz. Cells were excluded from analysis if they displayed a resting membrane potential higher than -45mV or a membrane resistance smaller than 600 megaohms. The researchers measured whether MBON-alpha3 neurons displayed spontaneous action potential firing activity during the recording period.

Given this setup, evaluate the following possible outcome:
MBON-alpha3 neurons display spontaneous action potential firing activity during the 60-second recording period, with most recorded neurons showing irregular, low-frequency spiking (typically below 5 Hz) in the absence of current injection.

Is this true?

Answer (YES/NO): NO